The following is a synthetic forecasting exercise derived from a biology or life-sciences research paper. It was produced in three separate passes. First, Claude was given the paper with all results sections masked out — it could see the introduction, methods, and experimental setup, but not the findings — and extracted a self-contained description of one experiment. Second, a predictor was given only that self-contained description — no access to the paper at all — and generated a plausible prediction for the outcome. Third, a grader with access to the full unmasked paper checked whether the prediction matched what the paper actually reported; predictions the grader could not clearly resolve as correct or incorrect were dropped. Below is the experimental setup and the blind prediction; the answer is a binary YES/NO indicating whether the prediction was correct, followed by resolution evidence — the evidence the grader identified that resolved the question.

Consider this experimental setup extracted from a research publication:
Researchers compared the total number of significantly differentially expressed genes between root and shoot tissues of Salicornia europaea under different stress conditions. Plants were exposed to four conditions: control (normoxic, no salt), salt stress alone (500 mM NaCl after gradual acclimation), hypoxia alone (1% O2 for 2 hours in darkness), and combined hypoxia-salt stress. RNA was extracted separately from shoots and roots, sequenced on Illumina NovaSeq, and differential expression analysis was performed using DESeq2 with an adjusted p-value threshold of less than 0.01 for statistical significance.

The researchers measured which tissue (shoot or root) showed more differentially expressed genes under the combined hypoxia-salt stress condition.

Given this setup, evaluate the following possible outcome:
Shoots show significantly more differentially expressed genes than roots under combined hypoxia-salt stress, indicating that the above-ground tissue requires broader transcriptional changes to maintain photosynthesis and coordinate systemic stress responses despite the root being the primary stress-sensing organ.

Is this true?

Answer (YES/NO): NO